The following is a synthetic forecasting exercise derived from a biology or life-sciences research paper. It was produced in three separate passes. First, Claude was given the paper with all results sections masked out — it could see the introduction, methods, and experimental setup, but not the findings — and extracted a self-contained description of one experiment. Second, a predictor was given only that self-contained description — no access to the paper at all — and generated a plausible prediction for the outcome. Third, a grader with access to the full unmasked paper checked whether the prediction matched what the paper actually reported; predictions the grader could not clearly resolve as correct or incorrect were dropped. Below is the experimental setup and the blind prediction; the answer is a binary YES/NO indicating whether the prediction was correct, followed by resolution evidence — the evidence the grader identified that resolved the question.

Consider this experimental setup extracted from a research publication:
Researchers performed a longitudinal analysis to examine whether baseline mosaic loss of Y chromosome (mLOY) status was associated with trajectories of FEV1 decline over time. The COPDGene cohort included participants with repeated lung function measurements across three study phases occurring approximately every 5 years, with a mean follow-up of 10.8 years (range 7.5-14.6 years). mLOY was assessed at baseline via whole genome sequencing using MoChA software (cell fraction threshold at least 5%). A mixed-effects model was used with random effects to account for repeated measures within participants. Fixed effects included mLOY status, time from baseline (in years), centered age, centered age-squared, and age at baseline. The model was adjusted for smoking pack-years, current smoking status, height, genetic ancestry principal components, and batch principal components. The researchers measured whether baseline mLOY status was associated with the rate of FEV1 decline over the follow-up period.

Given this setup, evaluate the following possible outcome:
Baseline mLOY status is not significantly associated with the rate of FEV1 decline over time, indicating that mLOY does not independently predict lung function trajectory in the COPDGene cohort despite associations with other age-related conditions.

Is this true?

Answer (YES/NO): NO